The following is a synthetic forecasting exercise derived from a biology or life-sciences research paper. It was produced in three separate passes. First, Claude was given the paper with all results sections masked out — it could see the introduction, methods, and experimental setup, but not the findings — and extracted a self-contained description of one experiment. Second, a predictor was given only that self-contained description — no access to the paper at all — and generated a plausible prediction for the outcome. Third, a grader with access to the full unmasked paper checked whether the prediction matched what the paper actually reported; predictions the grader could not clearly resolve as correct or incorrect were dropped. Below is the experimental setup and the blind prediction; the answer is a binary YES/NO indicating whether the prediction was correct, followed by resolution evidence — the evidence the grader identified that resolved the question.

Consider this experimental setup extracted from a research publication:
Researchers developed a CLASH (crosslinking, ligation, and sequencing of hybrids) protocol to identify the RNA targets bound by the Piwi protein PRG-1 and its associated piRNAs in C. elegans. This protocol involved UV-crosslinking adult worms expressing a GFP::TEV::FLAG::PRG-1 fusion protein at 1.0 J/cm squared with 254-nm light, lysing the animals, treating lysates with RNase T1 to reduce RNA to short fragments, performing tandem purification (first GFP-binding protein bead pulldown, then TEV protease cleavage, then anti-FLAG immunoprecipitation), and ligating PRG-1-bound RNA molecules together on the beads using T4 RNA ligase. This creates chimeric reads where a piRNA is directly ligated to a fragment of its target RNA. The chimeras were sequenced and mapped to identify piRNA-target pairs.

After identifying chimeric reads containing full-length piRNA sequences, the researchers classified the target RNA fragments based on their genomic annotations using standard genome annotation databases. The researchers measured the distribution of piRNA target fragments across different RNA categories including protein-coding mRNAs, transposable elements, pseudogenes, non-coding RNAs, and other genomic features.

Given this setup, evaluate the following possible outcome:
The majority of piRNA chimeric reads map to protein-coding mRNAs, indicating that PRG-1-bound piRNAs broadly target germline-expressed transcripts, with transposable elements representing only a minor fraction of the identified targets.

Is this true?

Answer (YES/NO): YES